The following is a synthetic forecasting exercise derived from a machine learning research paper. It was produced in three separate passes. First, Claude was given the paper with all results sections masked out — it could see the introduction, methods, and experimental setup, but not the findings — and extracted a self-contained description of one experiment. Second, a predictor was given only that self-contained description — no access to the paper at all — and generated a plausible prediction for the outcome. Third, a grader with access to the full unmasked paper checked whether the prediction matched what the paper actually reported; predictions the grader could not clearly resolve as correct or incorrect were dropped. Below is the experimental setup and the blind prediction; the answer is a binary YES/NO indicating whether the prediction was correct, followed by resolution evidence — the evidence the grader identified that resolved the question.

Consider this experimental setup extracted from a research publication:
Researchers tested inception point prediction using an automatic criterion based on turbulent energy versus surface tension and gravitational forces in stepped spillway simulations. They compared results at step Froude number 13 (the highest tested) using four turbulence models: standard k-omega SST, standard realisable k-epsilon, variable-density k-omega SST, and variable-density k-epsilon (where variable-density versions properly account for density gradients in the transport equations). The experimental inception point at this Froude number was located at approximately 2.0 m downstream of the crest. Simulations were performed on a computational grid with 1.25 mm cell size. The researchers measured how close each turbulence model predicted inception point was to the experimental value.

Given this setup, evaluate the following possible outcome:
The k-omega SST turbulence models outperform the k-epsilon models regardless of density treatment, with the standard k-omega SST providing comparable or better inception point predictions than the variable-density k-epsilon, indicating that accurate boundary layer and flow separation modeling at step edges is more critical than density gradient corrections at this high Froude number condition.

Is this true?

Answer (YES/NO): NO